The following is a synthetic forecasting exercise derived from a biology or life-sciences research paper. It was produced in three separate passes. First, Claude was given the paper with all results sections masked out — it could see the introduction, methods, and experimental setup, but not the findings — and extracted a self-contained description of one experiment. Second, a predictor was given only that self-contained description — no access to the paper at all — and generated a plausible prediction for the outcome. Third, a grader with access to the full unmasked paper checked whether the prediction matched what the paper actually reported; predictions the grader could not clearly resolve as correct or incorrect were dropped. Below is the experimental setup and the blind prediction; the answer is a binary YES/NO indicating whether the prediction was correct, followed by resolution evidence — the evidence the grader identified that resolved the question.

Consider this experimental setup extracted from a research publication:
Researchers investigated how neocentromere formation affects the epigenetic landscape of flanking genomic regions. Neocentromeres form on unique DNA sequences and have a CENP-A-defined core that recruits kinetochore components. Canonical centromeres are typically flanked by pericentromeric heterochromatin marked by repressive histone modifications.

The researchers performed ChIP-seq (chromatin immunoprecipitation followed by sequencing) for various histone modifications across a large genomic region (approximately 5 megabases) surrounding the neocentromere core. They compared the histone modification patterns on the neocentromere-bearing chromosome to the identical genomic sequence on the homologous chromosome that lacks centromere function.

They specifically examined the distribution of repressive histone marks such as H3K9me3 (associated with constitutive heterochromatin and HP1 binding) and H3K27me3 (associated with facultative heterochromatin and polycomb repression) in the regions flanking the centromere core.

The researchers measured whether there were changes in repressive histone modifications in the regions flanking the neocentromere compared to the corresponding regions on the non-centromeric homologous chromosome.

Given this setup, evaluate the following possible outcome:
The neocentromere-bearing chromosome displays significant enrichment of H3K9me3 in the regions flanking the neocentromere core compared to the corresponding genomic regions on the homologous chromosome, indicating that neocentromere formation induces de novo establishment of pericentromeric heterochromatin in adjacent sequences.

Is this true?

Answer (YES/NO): YES